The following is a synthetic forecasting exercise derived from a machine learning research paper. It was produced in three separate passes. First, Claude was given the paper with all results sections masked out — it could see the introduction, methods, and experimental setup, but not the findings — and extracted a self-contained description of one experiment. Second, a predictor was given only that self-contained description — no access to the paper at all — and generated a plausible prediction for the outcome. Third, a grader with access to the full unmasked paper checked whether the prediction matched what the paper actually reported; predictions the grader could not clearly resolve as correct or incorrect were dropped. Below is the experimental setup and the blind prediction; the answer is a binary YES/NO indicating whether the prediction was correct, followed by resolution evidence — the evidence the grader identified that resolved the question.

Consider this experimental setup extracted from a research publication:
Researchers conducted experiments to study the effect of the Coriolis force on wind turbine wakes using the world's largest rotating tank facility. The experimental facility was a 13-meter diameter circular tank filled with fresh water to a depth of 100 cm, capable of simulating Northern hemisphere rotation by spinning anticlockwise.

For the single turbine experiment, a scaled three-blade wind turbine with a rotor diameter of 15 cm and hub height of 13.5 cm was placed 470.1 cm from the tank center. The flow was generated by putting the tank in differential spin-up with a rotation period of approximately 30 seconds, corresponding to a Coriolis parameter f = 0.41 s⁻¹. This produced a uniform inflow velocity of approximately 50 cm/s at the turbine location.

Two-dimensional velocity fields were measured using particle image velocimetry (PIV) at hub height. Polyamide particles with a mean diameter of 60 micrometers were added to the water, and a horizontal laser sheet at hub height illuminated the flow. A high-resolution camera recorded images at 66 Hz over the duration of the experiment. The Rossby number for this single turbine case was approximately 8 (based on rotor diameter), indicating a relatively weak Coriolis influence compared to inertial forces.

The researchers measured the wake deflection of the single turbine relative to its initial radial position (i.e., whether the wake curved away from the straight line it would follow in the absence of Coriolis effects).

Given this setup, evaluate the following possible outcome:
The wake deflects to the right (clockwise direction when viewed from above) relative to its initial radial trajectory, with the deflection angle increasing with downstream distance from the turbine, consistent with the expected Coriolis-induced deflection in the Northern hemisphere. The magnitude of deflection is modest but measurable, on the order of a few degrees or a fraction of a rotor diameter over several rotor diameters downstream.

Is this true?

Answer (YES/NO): NO